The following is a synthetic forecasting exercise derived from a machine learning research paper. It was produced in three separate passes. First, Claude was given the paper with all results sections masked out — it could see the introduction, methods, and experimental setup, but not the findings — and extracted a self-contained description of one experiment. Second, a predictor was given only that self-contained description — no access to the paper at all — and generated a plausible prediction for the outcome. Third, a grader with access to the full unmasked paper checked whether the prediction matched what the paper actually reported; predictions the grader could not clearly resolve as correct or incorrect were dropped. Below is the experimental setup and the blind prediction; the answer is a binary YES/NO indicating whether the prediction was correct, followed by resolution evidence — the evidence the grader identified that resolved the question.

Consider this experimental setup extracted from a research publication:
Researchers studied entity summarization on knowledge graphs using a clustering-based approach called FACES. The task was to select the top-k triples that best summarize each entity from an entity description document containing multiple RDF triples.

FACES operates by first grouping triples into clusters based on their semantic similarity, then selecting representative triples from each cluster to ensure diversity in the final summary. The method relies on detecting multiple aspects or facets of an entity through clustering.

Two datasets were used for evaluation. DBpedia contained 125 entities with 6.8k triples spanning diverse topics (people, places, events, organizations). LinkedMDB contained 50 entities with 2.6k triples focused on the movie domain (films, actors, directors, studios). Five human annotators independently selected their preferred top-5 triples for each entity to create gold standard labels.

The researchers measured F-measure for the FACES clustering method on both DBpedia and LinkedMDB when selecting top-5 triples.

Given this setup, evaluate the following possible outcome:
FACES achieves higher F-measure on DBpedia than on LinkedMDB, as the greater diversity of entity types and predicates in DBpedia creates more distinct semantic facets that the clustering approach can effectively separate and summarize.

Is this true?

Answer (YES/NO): YES